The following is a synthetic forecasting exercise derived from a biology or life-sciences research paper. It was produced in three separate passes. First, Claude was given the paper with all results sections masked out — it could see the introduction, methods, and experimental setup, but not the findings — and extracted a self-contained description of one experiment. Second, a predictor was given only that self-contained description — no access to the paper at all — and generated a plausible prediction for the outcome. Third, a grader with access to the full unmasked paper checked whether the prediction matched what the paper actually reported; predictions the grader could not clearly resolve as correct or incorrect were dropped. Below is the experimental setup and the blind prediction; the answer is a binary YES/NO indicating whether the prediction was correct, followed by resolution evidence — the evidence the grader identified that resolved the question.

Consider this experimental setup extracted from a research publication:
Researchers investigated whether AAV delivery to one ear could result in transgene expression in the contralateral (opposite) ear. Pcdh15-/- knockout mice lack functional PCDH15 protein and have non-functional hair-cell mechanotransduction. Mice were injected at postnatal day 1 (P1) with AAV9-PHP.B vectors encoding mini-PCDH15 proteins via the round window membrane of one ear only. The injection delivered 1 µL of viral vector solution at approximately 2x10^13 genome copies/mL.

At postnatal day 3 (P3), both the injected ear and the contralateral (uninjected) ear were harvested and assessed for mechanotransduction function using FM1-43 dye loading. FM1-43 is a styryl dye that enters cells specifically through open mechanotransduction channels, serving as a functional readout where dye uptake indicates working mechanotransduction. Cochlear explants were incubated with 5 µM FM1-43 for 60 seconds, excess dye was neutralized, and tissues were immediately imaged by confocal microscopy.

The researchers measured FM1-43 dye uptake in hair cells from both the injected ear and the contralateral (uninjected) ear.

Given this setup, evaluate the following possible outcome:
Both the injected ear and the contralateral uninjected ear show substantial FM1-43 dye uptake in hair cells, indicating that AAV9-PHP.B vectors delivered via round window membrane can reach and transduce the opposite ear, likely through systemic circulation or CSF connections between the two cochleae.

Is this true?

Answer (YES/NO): NO